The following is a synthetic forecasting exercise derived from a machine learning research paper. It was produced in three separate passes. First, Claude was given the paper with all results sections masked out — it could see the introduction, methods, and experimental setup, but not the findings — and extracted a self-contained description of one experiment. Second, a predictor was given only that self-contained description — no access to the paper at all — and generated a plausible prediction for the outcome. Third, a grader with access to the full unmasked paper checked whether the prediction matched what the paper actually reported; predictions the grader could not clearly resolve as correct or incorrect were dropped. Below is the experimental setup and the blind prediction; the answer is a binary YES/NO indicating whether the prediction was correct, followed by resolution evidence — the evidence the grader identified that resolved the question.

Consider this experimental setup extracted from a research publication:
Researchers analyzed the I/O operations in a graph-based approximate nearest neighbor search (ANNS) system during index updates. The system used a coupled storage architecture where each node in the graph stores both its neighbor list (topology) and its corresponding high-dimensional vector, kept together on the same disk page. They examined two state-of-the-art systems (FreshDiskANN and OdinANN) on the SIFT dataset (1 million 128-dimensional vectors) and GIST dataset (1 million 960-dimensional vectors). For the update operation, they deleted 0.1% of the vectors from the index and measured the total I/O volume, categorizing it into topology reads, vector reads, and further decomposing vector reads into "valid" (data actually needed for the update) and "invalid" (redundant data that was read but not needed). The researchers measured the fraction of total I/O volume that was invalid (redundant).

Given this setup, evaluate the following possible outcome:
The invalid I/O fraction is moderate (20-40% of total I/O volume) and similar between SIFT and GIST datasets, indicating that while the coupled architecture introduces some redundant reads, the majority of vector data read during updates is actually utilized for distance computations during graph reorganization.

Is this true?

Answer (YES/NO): NO